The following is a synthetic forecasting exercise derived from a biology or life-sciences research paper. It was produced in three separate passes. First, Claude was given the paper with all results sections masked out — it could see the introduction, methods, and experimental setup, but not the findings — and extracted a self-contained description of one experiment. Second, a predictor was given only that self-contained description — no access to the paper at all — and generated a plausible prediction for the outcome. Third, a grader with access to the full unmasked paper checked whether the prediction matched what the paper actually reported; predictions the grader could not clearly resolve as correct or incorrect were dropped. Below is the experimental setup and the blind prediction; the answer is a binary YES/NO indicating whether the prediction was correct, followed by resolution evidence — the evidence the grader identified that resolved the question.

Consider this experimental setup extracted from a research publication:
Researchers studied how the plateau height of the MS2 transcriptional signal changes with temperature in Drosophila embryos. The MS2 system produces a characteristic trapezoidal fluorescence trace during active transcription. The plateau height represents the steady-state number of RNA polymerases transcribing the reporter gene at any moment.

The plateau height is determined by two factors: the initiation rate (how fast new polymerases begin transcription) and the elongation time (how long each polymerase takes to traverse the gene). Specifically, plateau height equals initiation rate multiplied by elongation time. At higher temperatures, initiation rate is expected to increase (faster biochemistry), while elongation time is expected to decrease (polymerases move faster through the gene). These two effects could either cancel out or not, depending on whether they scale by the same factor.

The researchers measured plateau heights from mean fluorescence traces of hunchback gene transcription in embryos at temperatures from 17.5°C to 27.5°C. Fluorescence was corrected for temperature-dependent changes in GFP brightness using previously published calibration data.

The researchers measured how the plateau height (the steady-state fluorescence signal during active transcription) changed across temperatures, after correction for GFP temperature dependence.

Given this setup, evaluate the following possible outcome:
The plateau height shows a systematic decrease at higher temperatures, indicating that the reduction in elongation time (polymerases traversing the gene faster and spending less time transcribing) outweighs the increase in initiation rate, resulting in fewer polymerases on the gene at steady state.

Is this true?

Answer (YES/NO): NO